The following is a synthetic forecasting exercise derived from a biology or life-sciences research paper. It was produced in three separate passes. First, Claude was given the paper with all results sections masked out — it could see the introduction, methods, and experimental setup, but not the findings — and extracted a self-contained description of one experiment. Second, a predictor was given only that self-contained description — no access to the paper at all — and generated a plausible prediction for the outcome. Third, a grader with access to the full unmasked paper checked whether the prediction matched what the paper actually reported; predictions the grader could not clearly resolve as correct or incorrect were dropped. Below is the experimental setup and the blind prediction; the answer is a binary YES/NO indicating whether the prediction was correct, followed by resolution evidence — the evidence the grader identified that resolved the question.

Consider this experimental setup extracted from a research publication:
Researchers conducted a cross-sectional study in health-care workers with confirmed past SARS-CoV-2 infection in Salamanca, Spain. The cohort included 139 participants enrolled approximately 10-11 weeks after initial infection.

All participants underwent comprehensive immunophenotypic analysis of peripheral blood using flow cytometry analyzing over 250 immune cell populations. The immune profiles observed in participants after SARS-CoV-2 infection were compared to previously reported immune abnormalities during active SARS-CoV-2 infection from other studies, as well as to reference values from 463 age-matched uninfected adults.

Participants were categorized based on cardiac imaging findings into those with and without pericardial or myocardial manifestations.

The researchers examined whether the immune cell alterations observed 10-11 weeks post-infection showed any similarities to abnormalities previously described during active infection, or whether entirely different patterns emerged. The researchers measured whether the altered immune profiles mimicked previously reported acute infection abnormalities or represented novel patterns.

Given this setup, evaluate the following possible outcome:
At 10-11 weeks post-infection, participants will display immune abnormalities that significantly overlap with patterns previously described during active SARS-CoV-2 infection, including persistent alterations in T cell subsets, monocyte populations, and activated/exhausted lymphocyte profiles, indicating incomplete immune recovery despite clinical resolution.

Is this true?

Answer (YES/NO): NO